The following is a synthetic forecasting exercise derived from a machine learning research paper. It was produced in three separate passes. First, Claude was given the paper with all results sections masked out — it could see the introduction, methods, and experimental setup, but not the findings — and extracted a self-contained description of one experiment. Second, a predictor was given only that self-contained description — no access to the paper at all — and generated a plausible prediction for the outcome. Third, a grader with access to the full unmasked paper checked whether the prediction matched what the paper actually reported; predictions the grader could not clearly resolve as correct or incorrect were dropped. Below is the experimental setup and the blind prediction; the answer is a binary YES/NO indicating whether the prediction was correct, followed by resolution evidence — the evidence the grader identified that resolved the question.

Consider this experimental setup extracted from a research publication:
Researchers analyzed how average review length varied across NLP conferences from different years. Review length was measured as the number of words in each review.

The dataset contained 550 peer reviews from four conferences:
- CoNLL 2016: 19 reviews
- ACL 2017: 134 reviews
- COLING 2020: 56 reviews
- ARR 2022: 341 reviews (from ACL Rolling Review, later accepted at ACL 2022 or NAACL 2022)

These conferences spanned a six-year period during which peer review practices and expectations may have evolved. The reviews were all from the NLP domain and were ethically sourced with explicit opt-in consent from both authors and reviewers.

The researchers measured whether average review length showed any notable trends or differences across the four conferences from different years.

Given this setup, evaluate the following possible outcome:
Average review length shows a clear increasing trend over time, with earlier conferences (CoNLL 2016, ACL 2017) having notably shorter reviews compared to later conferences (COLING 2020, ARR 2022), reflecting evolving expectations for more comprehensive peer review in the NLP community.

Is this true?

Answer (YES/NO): NO